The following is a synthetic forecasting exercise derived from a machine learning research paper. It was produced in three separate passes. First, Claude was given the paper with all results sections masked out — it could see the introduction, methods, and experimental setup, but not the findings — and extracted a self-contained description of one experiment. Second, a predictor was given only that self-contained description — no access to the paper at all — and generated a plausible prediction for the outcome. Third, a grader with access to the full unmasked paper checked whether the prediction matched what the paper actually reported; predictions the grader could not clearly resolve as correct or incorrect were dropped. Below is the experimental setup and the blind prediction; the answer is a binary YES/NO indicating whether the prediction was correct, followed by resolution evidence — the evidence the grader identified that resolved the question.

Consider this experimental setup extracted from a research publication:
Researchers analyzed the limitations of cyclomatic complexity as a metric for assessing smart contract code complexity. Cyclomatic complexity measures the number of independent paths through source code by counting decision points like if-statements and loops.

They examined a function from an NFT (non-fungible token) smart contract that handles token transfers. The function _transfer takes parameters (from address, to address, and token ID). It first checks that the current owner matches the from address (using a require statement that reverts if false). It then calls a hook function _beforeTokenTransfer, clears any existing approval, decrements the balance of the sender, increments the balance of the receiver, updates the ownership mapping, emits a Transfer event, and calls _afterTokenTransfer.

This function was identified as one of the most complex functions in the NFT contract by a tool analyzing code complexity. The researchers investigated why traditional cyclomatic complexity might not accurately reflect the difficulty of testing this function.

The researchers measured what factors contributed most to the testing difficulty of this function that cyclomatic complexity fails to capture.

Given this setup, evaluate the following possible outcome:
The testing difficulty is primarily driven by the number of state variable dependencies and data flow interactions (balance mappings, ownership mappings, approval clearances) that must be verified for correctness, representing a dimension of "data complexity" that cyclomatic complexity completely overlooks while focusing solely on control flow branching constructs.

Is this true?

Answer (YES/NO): YES